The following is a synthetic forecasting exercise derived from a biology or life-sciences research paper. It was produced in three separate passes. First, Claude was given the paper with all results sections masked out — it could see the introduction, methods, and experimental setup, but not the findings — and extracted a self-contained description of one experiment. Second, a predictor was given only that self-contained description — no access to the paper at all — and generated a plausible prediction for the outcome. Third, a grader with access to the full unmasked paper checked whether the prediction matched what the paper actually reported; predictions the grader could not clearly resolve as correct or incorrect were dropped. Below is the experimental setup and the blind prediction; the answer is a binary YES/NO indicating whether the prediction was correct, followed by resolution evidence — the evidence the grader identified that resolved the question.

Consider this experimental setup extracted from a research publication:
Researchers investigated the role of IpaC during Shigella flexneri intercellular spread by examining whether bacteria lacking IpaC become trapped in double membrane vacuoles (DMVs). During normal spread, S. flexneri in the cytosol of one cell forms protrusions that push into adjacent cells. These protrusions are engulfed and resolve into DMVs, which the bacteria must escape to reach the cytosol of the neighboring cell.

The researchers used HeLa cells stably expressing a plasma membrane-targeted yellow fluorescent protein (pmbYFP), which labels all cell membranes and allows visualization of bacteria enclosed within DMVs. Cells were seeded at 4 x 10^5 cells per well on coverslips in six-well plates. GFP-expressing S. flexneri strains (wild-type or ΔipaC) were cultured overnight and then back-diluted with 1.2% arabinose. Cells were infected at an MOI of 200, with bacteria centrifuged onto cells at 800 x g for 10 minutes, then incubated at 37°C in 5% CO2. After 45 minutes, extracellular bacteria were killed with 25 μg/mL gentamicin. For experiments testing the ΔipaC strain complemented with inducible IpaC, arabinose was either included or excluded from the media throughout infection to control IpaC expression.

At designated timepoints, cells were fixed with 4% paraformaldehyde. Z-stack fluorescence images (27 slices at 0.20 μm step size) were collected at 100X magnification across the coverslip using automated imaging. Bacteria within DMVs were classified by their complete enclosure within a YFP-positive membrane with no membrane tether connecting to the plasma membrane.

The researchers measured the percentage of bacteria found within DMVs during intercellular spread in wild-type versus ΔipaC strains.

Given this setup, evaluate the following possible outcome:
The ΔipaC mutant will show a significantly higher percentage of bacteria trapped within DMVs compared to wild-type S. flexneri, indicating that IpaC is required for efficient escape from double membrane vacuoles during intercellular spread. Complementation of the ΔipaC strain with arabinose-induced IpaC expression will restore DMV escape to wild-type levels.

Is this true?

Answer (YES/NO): YES